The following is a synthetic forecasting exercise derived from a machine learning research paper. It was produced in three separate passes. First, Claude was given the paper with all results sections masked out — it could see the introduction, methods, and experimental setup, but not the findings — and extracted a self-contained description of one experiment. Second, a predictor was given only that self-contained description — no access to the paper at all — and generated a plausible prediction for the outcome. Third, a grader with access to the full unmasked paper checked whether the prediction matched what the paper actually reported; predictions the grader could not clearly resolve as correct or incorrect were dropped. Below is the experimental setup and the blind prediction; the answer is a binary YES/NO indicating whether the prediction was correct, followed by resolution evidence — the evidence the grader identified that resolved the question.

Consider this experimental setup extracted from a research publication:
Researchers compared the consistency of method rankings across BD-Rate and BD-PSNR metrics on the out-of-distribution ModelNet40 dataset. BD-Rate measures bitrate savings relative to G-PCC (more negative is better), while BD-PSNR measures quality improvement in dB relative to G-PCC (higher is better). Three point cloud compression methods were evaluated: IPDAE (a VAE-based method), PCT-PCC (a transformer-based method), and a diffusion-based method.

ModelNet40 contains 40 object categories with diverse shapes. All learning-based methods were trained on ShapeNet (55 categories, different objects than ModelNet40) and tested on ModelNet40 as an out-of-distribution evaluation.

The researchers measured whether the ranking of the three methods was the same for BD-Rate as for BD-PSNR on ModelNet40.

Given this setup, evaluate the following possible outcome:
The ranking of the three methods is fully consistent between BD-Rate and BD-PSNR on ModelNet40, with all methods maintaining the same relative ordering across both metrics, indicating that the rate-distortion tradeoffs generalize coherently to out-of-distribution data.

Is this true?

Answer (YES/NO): NO